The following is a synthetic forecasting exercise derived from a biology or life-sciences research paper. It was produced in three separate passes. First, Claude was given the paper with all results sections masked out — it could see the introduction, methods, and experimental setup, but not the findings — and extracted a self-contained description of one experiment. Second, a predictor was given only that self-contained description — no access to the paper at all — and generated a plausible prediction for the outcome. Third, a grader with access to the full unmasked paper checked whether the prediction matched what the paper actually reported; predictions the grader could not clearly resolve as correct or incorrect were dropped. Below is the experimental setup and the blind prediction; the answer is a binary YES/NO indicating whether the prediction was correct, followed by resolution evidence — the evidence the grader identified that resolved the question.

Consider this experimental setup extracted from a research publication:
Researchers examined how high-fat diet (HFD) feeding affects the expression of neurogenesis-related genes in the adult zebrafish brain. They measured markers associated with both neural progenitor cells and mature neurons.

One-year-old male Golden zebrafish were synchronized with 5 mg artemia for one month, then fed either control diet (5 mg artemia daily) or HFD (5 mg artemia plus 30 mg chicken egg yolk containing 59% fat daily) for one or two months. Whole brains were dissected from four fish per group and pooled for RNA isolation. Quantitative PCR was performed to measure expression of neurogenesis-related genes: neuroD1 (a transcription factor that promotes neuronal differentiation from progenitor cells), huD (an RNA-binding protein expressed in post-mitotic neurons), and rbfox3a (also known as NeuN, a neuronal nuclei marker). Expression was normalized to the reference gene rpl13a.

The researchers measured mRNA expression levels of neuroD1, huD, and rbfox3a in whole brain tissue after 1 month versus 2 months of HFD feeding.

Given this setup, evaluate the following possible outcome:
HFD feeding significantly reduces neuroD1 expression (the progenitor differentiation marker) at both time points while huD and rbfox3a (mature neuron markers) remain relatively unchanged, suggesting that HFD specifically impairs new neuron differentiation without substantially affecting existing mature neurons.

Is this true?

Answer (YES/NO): NO